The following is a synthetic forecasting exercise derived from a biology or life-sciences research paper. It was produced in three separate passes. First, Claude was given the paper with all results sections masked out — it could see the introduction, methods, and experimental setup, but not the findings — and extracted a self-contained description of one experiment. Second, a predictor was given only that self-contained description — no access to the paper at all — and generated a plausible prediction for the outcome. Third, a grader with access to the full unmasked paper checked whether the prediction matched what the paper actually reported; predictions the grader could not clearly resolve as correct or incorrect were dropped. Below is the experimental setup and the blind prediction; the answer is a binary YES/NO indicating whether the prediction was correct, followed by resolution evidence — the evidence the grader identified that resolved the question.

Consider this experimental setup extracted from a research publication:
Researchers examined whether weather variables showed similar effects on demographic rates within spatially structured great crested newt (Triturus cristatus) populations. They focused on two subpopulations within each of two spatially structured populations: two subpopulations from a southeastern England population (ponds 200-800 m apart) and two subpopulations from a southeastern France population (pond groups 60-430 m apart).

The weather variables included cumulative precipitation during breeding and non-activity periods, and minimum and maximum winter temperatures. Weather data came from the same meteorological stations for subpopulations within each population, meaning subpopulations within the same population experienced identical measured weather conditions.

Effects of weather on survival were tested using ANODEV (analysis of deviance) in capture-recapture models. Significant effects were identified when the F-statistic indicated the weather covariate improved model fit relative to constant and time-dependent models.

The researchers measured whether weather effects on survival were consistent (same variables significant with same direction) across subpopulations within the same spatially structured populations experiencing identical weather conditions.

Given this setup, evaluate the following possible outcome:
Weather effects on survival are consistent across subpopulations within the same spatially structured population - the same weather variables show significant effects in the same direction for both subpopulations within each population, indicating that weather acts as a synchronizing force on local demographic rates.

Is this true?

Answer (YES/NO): NO